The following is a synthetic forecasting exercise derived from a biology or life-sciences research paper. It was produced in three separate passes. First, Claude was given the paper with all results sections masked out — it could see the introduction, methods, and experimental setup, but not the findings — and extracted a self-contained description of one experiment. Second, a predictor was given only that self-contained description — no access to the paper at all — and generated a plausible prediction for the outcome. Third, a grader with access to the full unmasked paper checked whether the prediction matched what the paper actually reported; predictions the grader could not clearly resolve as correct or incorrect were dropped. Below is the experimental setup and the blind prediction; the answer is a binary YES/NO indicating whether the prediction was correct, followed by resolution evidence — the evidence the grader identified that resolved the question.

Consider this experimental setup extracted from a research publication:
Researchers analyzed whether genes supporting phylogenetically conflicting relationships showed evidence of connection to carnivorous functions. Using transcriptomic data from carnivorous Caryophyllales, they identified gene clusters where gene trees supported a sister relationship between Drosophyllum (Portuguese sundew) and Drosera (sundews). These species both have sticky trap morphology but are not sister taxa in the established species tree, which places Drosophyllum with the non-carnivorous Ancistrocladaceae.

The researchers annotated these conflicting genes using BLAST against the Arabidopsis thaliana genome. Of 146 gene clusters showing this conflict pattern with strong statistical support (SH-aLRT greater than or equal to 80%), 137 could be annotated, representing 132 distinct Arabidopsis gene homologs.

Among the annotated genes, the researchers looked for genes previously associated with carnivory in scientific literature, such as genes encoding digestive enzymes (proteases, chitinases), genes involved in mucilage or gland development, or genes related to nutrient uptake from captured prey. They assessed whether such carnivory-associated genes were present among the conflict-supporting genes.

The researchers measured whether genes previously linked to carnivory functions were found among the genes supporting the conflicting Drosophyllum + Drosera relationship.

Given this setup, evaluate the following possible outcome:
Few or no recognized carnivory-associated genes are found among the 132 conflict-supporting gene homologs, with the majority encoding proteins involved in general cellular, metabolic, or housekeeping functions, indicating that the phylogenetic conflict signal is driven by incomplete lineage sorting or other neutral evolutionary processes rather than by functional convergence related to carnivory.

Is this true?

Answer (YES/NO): NO